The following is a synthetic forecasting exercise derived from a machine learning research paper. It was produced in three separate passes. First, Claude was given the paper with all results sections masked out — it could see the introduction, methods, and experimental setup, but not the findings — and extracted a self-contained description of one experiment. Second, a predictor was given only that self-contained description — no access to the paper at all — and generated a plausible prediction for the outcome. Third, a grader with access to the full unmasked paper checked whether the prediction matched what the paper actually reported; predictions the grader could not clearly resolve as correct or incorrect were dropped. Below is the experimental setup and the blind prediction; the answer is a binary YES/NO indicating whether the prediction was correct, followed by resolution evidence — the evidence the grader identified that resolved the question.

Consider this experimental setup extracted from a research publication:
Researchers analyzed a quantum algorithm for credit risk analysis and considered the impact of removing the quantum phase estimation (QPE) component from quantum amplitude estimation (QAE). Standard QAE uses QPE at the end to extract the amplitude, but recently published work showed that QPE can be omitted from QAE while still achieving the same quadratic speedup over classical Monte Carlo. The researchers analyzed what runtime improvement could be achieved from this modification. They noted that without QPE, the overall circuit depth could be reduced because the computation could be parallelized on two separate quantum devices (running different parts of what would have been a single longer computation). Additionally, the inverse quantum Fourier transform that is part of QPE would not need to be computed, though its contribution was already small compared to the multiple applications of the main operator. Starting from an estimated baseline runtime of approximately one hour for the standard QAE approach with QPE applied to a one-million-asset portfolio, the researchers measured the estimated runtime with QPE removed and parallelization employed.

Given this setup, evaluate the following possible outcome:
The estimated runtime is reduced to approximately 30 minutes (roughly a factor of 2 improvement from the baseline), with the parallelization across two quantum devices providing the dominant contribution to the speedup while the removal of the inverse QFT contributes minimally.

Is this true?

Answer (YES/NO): YES